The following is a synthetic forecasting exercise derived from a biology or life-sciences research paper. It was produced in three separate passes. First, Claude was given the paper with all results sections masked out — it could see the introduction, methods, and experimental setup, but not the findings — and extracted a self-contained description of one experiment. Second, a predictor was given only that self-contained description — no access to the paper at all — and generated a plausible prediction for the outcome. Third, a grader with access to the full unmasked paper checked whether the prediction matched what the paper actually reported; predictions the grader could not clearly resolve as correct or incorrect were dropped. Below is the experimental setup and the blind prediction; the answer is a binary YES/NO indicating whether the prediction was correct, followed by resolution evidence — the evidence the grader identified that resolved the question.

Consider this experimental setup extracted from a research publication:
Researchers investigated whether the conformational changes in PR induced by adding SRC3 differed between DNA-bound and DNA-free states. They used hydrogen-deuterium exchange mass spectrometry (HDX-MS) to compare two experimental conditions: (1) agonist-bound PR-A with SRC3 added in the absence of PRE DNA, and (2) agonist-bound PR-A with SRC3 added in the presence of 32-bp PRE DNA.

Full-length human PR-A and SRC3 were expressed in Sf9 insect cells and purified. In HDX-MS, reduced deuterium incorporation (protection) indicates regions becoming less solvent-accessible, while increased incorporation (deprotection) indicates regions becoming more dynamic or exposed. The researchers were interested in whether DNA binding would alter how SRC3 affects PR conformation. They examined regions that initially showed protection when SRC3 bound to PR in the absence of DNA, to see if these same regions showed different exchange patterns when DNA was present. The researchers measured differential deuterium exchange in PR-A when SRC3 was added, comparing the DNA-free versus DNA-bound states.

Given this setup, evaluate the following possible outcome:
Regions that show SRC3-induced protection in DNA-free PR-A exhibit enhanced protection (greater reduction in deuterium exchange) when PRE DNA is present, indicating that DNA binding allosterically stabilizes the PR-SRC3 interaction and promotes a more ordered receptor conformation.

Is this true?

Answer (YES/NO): NO